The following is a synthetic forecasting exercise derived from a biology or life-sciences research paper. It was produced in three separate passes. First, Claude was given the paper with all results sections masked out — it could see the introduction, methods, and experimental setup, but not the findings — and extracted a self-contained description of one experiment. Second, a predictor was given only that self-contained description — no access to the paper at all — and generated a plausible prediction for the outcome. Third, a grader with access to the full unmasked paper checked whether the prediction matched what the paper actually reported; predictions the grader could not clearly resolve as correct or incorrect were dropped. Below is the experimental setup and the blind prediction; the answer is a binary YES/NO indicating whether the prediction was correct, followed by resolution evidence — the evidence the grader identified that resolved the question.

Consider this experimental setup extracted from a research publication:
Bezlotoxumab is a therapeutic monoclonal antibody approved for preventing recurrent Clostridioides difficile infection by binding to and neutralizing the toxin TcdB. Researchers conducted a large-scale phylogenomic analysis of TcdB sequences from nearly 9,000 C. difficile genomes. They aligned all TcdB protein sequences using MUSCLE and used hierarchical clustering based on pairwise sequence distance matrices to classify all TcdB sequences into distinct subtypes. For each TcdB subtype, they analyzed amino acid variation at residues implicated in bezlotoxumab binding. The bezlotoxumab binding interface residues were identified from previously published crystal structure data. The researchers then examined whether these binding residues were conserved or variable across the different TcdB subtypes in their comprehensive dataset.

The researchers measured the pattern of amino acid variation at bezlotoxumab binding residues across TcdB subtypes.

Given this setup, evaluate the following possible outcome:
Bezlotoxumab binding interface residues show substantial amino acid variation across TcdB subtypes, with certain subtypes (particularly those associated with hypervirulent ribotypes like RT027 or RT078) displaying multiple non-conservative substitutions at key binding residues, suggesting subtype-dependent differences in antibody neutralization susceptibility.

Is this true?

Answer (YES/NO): YES